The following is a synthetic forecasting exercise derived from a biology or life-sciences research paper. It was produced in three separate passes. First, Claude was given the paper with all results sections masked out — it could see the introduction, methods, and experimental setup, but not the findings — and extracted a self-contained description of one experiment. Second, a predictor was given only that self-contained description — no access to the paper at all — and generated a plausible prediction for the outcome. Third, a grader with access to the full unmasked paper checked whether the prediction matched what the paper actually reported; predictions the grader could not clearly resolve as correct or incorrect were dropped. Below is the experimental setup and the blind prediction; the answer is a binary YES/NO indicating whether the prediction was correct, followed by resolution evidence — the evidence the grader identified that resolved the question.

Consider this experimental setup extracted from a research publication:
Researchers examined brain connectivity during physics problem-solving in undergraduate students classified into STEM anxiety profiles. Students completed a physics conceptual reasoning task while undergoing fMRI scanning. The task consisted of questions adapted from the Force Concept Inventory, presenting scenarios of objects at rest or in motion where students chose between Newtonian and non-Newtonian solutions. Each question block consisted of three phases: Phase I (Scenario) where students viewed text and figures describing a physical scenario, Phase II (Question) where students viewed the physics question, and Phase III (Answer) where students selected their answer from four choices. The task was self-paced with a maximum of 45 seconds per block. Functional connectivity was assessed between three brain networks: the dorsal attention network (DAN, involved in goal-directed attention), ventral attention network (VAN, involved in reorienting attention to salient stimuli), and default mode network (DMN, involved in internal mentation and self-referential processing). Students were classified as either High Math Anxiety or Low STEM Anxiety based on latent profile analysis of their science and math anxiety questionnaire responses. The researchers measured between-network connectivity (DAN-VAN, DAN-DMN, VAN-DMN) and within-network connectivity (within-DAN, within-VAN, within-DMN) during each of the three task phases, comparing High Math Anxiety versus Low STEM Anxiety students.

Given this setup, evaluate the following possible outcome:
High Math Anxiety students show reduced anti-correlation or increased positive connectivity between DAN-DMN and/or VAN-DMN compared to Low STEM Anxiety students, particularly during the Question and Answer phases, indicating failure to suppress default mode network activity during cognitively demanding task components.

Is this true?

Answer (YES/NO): NO